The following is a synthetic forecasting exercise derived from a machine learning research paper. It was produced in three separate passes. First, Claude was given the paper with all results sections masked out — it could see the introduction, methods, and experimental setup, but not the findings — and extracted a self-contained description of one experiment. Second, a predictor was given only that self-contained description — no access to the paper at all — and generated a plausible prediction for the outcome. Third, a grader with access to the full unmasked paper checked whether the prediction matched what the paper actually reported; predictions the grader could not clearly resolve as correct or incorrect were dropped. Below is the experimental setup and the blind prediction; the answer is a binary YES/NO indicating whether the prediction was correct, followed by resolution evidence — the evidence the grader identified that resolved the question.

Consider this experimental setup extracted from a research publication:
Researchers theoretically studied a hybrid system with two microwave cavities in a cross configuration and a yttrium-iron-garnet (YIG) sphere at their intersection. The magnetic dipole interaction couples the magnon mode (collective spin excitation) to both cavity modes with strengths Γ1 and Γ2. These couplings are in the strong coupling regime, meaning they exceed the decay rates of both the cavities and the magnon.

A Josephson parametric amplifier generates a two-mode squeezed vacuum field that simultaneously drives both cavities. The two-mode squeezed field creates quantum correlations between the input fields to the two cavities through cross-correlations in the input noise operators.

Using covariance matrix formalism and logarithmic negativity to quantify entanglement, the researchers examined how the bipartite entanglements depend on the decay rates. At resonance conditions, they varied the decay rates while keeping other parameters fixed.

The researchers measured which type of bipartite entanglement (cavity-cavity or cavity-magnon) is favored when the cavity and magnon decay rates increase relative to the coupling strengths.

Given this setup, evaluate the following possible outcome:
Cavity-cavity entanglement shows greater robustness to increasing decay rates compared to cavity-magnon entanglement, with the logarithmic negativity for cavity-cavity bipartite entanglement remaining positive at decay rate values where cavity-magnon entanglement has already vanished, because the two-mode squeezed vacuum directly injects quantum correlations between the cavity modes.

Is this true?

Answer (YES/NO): NO